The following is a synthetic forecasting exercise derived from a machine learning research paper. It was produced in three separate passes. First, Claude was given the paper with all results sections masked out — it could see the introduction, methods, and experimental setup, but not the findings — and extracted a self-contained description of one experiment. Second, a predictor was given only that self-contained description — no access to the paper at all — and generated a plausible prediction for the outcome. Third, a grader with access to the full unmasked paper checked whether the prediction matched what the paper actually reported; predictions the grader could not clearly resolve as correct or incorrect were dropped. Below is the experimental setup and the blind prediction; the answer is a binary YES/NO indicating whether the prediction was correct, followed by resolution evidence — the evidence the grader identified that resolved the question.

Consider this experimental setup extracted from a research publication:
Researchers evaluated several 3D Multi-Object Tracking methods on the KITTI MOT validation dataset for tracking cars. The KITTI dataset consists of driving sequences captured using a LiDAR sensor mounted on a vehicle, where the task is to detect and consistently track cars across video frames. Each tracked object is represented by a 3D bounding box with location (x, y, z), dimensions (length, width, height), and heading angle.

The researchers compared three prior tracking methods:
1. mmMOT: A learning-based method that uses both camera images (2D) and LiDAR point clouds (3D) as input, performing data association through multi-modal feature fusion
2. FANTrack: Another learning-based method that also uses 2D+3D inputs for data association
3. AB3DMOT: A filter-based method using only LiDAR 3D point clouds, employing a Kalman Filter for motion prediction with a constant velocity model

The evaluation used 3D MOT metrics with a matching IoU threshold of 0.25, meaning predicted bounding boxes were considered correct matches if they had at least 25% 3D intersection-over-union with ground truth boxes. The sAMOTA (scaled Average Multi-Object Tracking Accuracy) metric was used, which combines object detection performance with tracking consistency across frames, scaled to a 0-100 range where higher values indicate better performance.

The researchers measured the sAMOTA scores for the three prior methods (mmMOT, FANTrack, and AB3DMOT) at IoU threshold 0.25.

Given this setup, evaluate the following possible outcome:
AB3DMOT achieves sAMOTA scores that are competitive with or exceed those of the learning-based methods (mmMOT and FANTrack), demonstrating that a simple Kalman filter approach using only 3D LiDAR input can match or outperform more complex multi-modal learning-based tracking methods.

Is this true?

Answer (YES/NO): YES